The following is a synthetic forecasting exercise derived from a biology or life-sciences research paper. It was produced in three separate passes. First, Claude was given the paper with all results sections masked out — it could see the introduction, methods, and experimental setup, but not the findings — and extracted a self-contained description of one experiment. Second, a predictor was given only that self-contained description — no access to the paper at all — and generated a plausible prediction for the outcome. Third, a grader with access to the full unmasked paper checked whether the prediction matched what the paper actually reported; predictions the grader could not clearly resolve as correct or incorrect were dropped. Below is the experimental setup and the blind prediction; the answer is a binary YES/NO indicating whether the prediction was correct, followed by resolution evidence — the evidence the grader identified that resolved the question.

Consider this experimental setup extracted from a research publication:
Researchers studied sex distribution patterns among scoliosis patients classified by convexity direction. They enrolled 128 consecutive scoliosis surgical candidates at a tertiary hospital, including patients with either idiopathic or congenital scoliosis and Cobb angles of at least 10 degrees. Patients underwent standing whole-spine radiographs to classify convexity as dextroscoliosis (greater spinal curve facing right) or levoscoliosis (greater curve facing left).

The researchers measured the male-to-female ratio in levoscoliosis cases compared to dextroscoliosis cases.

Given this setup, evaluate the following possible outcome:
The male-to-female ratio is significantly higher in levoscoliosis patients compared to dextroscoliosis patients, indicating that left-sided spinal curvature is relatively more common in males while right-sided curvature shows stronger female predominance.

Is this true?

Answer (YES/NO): YES